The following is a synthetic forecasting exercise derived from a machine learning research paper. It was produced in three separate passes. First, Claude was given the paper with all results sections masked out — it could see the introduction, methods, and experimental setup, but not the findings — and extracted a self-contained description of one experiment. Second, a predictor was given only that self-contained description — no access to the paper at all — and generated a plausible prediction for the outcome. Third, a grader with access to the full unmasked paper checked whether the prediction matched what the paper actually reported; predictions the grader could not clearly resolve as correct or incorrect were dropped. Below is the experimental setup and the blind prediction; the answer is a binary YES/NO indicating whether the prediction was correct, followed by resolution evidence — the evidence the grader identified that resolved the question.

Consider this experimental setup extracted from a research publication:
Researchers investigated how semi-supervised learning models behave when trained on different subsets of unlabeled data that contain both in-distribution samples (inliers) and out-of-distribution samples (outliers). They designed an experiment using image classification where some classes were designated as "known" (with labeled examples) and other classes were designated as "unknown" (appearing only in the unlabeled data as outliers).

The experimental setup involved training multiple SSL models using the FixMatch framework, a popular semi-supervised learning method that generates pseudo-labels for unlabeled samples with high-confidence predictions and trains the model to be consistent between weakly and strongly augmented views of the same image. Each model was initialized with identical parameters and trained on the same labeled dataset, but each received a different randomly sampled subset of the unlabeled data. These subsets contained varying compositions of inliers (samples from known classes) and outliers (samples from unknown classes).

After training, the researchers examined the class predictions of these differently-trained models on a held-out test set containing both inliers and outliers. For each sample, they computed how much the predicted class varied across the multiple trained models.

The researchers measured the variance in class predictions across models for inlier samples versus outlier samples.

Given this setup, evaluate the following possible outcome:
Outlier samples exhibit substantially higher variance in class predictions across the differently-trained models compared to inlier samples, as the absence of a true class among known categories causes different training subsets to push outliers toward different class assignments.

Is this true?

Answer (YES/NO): YES